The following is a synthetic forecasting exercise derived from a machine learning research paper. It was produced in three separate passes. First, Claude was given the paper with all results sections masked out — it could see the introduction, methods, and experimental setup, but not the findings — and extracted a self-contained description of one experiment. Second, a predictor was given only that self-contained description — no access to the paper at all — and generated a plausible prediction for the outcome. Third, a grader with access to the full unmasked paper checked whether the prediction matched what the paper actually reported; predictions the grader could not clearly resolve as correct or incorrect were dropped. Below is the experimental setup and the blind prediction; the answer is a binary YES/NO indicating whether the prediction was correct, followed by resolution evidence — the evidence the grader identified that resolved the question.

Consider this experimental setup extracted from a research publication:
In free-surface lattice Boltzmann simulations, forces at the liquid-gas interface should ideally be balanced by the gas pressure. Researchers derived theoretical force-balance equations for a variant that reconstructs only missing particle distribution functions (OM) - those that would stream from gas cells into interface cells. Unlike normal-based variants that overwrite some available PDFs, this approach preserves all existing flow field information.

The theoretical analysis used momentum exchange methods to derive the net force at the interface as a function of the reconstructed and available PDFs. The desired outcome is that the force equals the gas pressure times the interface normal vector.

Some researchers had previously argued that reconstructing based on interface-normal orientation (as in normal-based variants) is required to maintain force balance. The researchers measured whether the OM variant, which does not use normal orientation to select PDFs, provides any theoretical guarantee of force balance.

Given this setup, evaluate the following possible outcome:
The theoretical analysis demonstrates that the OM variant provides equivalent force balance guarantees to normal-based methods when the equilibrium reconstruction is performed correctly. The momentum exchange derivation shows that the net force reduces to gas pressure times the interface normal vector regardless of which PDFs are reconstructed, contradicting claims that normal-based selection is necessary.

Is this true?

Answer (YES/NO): NO